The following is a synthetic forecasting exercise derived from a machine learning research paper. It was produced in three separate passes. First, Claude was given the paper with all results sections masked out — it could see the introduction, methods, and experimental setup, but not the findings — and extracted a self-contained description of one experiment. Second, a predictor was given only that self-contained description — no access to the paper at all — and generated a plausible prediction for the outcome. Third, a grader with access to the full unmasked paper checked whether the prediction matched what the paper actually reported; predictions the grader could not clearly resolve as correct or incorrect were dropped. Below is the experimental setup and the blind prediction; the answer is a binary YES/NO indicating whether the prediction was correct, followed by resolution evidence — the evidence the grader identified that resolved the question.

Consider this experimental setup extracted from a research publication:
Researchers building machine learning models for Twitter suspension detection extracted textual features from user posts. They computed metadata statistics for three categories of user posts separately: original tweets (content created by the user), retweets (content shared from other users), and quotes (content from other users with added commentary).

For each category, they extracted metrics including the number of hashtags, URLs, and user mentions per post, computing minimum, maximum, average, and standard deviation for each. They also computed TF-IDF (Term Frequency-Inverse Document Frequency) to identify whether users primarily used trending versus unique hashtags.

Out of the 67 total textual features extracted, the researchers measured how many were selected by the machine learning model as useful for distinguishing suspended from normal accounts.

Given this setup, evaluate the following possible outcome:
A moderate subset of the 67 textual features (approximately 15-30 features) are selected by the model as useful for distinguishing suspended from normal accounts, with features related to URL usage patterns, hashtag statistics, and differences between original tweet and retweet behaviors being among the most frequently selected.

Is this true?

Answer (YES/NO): NO